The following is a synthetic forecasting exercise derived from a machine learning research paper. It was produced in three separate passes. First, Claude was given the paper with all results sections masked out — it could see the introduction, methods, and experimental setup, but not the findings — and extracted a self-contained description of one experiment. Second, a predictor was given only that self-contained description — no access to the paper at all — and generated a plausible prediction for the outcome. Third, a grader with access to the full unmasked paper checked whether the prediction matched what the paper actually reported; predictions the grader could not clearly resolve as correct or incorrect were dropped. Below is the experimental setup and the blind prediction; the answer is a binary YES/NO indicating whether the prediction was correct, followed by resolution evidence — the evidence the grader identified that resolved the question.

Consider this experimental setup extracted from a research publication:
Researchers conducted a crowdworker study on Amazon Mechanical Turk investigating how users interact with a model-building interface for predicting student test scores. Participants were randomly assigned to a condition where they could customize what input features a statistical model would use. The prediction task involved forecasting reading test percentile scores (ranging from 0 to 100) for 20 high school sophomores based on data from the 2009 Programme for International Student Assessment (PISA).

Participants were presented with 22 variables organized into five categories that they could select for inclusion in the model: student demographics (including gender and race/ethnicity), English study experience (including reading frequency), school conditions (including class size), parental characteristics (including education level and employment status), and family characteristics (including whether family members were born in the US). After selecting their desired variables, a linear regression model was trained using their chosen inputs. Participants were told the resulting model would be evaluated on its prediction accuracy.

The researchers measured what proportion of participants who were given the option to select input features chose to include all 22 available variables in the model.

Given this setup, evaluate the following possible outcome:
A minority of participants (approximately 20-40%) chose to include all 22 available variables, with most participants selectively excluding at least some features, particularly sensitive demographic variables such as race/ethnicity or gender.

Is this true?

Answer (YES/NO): NO